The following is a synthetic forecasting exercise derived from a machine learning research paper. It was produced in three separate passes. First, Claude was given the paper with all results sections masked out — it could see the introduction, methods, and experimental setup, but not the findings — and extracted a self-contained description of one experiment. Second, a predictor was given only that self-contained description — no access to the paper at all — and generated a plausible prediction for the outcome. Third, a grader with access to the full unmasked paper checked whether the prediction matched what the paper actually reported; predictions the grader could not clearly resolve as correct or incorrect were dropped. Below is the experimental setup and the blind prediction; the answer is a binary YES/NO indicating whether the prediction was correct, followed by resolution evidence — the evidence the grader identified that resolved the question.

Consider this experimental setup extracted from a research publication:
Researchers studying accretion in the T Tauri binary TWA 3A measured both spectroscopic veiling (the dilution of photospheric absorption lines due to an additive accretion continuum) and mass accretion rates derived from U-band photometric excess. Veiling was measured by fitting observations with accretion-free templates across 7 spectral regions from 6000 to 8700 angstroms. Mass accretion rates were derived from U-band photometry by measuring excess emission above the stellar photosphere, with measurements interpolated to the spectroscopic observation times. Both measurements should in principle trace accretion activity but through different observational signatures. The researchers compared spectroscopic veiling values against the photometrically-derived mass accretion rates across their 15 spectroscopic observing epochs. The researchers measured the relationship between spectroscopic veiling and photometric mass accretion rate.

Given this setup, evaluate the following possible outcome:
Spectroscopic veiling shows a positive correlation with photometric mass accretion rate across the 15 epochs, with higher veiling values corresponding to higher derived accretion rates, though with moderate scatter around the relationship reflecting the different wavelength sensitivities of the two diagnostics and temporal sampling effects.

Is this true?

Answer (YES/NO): YES